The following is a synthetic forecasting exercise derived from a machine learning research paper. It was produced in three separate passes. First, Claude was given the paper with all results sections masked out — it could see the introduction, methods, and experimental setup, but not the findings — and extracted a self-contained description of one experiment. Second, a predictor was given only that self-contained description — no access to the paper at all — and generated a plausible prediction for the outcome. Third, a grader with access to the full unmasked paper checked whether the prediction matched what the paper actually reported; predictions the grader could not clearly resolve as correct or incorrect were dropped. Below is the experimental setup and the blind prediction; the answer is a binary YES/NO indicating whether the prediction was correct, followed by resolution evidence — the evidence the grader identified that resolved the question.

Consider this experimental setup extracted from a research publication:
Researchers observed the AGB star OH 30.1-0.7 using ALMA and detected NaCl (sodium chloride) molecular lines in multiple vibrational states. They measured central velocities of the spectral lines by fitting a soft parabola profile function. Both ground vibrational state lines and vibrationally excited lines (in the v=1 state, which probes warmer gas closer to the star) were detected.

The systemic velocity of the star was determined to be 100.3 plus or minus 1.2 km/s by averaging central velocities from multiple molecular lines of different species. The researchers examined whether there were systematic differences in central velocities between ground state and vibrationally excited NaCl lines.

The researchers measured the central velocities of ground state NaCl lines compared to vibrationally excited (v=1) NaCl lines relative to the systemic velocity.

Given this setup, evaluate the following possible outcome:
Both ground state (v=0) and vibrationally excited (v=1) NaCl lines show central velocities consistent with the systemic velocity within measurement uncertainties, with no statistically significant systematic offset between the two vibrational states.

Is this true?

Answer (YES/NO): NO